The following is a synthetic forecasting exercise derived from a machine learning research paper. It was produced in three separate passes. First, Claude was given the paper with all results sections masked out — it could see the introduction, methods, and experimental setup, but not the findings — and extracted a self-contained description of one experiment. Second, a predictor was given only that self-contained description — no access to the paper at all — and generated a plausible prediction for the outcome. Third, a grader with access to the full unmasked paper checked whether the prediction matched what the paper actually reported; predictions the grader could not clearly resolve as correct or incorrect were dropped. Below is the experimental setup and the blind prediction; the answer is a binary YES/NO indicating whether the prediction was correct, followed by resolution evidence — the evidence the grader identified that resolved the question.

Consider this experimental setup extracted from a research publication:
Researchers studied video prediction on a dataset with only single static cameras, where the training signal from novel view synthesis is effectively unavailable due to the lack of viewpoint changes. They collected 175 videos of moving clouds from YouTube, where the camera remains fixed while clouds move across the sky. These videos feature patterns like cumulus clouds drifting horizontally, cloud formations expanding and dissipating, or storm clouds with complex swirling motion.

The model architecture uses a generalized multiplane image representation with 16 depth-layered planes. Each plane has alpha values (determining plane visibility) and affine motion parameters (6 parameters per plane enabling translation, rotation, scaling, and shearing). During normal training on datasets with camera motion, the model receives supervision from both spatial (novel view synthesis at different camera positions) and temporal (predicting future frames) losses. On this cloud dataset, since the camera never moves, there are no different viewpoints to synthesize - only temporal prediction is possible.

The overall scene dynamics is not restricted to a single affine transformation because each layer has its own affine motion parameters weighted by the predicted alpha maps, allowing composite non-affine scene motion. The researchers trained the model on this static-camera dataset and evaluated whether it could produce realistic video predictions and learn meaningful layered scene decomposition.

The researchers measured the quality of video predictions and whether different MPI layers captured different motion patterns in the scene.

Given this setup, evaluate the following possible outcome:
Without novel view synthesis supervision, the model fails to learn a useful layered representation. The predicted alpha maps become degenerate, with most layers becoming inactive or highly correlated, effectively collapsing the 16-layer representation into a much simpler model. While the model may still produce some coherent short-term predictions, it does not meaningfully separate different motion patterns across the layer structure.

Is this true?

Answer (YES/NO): NO